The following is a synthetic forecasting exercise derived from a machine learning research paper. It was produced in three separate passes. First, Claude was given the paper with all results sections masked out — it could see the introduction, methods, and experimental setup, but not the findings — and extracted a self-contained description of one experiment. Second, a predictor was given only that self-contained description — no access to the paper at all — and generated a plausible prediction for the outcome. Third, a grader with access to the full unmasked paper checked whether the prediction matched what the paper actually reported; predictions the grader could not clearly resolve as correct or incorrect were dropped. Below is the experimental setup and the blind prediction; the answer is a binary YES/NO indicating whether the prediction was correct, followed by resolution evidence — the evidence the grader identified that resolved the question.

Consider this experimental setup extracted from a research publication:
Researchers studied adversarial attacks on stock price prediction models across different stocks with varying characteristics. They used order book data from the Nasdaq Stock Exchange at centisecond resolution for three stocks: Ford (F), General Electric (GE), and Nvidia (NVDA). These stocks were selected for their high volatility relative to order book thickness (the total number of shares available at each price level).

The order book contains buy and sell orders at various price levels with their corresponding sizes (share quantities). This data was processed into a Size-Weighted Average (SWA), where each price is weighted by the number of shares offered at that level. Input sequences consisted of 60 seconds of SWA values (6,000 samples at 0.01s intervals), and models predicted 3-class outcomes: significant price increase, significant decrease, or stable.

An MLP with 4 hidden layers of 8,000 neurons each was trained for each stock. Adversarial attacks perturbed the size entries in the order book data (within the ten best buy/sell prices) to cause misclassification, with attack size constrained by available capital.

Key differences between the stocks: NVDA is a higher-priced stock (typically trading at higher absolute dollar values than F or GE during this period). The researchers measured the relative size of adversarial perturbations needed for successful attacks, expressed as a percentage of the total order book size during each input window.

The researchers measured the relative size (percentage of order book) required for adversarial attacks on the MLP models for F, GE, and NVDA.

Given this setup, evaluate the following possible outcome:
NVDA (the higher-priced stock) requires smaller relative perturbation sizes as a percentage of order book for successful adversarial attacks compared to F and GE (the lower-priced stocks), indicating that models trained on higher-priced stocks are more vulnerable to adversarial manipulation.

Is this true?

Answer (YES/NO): NO